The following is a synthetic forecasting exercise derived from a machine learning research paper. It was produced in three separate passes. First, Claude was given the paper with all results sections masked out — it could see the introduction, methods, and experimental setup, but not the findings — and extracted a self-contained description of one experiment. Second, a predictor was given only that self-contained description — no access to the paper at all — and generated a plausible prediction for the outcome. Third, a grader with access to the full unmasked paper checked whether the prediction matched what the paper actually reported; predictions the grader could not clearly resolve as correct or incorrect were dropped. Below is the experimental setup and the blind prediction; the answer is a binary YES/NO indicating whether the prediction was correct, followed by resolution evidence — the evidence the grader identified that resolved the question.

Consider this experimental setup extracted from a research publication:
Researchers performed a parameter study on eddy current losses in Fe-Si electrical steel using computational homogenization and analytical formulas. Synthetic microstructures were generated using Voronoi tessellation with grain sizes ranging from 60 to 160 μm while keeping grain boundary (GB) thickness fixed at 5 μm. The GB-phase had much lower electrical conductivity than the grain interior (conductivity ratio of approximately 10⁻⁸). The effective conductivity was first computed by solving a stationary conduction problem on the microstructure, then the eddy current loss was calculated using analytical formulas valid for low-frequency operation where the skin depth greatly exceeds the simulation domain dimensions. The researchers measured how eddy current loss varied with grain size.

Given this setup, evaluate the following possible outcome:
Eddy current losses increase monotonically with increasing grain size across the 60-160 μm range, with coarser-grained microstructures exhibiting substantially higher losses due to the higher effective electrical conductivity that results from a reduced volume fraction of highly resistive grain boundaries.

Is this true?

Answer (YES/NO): YES